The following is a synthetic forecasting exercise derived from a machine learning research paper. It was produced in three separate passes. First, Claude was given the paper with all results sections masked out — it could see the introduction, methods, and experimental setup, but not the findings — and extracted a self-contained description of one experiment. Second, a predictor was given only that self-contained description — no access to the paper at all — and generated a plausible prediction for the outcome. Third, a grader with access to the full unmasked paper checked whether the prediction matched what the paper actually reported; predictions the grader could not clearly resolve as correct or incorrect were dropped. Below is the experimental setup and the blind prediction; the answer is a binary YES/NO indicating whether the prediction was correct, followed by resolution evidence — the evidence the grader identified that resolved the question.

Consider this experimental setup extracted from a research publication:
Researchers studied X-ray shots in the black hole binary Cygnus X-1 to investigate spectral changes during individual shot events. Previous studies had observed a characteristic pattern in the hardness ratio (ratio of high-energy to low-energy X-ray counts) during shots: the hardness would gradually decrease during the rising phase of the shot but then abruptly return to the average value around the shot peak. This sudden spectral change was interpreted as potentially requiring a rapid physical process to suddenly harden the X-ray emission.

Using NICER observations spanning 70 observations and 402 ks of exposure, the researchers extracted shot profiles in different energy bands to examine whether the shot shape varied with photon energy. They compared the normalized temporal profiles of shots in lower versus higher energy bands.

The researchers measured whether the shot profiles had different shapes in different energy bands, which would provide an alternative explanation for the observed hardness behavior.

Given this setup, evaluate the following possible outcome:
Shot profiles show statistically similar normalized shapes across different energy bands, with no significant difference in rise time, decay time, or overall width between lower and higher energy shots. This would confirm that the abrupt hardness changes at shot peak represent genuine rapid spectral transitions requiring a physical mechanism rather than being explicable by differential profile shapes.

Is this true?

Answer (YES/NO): NO